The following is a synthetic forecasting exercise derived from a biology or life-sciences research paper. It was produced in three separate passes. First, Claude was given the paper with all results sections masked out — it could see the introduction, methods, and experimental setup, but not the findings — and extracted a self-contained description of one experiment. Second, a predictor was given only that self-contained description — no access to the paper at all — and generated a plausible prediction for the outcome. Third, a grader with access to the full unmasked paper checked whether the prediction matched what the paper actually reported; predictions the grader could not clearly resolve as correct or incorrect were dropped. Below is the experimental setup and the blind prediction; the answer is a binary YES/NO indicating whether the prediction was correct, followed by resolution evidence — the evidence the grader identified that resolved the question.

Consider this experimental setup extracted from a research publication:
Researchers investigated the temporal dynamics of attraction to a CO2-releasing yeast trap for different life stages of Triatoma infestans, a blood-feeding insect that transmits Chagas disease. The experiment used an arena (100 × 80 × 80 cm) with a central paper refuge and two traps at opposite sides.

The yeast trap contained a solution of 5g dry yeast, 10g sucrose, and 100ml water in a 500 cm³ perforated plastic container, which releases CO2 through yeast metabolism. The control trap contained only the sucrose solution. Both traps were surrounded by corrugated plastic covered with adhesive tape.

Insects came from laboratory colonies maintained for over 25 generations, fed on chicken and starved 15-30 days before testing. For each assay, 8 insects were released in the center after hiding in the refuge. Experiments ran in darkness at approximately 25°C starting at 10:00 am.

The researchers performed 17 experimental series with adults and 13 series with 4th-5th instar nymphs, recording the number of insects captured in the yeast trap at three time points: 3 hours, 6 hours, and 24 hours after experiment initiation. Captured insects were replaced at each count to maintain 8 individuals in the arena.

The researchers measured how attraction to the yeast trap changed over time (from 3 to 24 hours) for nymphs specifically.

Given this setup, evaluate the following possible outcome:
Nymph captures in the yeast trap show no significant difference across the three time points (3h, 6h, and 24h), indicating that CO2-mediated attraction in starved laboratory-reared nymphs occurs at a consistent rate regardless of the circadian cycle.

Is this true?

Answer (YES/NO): NO